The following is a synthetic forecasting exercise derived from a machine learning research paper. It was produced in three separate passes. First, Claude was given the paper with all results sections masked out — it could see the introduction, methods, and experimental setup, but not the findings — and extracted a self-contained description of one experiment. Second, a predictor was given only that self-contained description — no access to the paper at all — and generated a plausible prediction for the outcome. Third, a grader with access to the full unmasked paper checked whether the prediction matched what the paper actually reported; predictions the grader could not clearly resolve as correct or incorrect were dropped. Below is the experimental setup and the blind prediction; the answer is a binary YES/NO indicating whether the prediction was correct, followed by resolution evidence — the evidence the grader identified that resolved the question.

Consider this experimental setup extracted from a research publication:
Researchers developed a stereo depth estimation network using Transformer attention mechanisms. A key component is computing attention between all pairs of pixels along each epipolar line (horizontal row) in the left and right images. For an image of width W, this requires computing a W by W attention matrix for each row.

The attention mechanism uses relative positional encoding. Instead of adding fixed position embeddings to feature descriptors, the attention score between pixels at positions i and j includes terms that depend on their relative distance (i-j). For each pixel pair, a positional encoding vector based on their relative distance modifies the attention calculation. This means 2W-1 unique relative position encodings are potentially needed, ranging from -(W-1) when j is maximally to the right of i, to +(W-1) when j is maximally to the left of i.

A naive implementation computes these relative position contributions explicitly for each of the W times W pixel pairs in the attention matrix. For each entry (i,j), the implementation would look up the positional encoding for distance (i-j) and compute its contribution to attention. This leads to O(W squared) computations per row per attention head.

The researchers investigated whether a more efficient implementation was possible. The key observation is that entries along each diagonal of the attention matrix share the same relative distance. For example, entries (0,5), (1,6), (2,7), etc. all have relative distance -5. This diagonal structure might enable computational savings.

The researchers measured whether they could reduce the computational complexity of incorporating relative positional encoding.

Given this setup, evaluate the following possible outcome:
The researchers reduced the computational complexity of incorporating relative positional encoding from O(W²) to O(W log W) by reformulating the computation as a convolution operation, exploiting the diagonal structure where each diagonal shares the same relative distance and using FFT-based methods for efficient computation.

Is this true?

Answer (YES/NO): NO